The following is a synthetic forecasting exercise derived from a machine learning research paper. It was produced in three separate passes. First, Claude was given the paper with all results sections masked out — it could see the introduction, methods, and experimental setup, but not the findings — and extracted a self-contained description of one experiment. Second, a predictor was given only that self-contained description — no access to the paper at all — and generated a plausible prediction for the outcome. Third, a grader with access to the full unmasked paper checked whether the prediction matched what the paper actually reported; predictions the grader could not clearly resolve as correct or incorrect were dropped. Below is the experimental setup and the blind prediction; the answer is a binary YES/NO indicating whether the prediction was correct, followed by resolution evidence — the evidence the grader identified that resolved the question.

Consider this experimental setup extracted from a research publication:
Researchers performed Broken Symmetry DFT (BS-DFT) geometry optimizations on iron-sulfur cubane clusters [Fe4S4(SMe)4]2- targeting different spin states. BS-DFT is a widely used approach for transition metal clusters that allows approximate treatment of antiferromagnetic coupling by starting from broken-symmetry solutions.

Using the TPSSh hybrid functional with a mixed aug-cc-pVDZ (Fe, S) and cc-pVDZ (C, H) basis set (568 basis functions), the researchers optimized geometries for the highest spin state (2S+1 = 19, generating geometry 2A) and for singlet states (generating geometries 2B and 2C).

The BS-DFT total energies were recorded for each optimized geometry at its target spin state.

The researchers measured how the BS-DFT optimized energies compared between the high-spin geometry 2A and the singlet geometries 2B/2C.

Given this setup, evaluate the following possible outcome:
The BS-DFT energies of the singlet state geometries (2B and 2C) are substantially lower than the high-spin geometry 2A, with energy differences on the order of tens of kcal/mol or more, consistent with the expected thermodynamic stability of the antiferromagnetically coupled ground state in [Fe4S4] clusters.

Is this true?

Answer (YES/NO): YES